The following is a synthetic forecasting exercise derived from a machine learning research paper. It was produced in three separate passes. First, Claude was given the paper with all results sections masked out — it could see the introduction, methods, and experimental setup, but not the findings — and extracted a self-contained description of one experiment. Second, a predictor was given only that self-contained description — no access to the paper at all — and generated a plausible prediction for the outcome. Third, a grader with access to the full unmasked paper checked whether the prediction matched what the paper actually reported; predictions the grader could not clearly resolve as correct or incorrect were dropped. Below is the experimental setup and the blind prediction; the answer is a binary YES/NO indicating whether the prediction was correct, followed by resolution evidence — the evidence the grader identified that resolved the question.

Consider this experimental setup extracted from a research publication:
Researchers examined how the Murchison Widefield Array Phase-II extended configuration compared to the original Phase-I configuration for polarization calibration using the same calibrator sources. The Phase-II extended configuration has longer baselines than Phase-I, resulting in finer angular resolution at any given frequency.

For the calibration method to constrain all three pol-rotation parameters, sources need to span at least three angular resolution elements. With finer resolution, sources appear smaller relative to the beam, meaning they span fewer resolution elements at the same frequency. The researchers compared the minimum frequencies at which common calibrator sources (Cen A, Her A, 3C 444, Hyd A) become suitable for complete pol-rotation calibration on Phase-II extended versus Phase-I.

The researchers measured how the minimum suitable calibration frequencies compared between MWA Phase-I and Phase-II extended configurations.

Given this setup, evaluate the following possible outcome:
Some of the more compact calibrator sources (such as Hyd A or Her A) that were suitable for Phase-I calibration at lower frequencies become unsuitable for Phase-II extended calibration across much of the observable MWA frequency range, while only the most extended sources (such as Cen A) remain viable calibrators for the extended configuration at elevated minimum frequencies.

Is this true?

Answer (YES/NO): NO